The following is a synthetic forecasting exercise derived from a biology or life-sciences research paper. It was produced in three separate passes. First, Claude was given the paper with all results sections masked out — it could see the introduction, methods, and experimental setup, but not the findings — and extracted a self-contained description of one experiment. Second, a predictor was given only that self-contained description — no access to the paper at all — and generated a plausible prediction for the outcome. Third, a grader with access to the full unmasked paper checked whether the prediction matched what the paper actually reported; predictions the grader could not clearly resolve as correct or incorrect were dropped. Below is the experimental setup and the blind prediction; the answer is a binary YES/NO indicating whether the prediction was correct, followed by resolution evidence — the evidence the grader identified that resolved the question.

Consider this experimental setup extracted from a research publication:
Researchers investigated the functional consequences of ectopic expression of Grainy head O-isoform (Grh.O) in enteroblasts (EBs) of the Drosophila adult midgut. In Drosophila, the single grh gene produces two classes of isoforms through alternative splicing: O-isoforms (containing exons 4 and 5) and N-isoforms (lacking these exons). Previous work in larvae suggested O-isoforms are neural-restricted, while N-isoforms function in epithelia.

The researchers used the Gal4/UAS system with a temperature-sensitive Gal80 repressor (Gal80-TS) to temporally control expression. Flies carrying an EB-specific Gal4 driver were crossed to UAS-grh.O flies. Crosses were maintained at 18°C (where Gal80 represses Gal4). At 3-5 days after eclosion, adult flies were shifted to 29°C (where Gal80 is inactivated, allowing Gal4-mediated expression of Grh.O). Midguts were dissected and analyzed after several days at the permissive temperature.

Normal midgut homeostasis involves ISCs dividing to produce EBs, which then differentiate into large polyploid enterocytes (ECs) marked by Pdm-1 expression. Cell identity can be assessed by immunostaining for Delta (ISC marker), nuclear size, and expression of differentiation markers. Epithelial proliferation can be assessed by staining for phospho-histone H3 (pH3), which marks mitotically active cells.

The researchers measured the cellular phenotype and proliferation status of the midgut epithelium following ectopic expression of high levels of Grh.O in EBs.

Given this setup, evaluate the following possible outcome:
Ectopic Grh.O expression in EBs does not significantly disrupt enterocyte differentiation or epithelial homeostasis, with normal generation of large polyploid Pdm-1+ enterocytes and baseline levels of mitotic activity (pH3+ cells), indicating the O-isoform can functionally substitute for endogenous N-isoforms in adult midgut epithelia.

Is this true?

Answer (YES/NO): NO